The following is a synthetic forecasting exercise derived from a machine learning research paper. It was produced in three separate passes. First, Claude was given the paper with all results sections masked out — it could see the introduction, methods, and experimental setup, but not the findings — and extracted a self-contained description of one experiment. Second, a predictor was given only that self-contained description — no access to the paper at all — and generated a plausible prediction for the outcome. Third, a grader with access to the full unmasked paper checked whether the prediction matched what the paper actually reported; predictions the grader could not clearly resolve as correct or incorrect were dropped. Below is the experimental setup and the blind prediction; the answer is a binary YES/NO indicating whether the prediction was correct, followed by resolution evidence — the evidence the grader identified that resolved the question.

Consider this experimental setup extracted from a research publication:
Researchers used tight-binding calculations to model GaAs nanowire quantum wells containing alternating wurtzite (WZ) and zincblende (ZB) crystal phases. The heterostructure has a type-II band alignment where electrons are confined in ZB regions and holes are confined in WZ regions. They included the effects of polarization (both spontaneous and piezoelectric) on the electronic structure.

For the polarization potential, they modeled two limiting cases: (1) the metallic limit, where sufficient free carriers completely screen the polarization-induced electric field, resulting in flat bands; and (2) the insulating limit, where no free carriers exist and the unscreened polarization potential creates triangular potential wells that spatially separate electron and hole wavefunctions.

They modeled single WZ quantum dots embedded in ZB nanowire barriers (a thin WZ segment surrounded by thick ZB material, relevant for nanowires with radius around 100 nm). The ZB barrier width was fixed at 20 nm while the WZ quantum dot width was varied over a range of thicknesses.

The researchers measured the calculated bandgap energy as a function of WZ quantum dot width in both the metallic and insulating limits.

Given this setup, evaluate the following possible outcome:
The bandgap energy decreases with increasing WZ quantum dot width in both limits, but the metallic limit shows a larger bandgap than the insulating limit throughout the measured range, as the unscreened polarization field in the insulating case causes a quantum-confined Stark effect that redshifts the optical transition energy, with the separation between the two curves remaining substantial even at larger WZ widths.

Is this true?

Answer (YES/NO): NO